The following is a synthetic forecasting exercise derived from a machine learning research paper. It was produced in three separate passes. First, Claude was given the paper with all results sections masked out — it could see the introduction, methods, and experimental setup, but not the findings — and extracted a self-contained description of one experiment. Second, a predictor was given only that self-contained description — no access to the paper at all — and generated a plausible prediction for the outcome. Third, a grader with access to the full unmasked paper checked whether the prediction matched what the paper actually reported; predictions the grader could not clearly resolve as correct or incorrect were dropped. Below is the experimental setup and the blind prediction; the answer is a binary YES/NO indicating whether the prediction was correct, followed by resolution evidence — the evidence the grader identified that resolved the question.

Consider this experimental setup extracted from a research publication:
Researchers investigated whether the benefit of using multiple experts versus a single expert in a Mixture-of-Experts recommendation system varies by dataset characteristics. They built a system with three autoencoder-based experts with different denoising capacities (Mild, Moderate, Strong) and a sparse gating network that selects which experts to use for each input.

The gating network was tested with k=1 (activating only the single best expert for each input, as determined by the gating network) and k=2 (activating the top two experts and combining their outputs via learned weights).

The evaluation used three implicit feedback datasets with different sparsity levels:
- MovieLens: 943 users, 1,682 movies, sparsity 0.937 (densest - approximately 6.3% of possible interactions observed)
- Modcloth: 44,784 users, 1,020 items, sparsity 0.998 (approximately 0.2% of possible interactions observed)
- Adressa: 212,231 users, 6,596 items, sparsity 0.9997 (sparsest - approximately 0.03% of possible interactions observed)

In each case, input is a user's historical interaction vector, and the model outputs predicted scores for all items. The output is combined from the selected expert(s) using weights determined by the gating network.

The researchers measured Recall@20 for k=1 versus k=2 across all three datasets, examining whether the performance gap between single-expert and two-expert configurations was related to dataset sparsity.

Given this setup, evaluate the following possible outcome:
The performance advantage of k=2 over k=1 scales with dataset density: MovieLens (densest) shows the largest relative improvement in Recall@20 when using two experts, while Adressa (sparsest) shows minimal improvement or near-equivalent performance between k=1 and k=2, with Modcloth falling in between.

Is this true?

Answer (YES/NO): YES